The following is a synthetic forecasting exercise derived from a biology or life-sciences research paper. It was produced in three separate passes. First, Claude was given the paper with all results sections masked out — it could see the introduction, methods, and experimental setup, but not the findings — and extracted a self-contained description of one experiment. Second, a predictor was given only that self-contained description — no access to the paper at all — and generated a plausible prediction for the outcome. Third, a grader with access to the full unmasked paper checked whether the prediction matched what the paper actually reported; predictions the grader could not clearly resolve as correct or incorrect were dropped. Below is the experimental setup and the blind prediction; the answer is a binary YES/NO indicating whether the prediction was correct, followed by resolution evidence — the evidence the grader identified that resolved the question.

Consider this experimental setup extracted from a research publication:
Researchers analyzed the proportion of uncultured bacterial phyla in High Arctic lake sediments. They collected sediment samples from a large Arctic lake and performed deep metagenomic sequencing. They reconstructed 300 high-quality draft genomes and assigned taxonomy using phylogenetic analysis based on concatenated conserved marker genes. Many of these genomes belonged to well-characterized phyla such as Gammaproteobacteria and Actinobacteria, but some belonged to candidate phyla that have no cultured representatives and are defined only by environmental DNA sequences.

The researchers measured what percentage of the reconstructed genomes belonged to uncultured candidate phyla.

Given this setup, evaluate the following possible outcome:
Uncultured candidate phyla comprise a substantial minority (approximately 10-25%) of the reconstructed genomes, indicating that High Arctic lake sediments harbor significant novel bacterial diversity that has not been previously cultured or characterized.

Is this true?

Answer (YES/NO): YES